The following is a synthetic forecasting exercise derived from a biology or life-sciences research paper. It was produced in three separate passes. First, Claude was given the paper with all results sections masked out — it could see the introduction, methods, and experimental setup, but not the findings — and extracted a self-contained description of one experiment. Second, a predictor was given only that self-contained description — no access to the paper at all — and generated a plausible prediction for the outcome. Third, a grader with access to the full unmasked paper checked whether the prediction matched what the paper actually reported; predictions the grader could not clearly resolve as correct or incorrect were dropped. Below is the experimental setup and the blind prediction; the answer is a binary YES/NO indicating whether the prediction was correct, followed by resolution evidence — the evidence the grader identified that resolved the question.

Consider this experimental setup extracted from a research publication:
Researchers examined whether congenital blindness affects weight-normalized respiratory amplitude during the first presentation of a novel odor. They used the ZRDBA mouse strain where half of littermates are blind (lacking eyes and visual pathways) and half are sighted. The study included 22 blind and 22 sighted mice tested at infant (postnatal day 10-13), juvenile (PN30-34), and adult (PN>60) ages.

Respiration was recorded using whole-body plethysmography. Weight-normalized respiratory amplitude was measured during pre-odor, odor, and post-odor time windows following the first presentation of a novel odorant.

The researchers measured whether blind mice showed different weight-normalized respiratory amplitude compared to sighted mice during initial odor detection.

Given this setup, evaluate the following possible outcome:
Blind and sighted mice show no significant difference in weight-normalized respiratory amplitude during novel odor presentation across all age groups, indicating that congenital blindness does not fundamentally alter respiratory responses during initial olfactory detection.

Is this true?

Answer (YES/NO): NO